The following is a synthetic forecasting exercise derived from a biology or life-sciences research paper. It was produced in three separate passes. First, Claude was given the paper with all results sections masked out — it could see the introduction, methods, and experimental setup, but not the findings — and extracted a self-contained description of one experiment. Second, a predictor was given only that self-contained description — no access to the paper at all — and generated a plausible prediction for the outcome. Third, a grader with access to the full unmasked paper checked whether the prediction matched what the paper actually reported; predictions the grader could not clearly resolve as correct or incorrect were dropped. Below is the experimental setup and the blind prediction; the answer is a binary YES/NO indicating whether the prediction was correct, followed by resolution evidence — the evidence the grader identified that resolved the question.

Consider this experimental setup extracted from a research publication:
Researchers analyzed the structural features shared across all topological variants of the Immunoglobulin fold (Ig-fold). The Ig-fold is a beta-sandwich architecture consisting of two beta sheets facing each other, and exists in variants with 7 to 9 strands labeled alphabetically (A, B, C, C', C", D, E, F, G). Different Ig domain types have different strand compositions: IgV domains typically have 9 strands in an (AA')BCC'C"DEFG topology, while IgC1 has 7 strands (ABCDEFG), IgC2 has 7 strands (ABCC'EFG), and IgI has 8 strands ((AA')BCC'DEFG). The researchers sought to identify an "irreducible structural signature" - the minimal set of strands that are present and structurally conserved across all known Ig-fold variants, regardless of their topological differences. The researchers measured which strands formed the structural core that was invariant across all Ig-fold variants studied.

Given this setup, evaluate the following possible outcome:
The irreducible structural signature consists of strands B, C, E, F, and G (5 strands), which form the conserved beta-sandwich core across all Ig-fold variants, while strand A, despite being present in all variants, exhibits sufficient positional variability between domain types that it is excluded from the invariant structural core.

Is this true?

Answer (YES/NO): YES